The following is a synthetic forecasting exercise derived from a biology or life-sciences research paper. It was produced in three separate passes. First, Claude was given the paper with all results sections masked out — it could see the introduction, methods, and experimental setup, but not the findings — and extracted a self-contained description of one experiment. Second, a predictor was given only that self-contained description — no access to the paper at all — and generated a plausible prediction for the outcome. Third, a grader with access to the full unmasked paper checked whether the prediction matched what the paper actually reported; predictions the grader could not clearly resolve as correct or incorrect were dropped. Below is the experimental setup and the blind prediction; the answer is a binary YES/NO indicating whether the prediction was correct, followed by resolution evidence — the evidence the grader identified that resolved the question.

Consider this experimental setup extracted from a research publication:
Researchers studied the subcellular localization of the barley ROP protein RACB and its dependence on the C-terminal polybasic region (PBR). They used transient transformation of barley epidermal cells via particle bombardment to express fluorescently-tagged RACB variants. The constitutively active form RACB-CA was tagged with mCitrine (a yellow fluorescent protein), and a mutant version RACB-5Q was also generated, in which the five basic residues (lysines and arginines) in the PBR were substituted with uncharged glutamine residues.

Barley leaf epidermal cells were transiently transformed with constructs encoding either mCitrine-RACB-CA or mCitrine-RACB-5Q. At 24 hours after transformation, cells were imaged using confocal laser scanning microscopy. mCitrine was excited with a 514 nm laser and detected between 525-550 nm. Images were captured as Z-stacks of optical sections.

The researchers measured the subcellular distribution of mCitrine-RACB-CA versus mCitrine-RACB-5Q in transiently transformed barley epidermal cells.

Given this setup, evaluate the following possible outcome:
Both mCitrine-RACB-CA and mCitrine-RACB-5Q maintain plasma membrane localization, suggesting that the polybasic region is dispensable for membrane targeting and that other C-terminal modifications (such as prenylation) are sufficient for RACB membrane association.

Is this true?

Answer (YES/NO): NO